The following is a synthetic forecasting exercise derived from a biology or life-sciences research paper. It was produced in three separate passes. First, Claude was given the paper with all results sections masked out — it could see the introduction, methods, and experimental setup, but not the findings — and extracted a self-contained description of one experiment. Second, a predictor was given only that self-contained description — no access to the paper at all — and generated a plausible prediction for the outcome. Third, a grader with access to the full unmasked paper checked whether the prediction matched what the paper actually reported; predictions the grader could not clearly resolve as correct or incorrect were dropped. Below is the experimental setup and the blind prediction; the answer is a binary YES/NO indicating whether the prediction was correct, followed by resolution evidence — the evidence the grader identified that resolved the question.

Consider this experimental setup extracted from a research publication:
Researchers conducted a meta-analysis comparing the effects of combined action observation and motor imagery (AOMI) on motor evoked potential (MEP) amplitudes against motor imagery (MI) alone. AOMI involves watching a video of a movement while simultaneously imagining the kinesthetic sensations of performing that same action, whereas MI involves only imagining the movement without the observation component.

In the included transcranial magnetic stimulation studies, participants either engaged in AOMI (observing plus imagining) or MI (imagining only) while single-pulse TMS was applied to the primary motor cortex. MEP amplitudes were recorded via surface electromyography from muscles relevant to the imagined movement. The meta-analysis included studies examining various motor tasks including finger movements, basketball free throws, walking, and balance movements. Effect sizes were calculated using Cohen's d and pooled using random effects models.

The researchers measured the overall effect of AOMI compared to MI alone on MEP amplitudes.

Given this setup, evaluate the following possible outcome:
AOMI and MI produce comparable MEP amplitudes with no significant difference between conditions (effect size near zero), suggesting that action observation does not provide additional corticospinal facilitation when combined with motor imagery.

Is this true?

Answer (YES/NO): NO